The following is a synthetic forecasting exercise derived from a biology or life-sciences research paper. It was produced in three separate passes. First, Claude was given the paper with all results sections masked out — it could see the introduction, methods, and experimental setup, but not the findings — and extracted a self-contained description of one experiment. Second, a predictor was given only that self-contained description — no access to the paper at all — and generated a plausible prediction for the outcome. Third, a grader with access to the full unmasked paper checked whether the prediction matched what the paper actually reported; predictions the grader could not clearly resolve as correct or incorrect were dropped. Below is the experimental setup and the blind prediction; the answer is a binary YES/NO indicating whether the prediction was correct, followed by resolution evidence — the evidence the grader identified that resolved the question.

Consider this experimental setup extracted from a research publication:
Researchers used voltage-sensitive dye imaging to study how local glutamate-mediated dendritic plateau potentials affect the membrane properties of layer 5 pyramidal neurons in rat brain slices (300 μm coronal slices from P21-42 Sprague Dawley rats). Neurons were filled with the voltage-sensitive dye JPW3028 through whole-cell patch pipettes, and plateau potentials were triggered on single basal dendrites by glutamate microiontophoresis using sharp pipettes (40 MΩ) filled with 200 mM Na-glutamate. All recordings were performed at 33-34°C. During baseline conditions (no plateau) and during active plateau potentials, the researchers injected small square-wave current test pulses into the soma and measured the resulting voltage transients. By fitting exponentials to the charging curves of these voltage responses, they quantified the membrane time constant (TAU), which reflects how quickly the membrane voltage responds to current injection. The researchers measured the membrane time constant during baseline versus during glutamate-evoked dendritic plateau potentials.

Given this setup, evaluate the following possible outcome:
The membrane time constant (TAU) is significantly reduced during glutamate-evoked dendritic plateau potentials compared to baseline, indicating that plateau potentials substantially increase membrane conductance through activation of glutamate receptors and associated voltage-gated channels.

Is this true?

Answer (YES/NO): YES